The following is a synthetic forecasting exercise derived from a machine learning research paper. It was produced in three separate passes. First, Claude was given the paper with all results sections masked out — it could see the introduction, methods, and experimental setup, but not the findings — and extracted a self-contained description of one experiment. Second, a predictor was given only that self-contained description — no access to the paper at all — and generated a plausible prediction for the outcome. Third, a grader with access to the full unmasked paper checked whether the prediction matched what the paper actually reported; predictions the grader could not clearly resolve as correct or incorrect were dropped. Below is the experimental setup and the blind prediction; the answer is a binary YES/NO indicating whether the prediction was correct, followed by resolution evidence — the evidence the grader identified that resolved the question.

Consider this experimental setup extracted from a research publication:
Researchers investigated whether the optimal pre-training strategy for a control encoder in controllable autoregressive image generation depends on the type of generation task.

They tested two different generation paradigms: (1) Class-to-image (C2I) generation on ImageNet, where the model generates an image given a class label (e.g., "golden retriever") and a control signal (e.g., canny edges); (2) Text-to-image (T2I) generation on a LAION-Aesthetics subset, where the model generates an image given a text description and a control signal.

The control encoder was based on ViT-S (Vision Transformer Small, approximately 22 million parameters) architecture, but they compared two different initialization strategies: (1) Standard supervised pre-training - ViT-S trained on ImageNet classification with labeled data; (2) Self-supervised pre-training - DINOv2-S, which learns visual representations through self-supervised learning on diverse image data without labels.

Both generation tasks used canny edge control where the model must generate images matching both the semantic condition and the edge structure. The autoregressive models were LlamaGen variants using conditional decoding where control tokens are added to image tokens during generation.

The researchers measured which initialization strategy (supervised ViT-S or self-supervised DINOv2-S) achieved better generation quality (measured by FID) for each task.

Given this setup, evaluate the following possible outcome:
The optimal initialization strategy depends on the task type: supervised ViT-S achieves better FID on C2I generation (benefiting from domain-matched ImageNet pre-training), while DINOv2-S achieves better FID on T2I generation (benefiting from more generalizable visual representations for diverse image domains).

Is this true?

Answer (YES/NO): YES